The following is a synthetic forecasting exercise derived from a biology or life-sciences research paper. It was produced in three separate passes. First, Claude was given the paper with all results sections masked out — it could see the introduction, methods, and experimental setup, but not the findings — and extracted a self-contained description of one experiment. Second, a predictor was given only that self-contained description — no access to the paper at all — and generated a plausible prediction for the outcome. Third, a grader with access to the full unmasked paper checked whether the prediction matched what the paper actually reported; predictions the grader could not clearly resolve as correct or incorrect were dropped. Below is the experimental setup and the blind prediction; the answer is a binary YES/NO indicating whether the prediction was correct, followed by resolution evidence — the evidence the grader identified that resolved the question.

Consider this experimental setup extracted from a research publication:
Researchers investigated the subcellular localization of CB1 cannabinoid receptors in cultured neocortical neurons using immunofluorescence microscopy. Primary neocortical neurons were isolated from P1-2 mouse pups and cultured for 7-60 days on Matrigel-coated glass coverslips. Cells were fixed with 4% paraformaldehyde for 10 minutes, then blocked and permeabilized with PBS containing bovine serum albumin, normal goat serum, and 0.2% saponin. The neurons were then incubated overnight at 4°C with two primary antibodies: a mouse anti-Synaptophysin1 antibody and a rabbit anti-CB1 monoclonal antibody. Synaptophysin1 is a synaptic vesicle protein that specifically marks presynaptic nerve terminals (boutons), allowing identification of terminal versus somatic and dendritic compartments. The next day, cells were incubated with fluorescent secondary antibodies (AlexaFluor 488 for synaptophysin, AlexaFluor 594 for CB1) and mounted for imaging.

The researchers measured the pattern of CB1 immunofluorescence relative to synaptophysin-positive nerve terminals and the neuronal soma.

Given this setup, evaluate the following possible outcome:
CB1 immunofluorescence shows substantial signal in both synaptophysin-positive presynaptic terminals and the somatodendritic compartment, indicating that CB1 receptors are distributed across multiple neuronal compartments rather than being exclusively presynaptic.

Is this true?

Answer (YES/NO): NO